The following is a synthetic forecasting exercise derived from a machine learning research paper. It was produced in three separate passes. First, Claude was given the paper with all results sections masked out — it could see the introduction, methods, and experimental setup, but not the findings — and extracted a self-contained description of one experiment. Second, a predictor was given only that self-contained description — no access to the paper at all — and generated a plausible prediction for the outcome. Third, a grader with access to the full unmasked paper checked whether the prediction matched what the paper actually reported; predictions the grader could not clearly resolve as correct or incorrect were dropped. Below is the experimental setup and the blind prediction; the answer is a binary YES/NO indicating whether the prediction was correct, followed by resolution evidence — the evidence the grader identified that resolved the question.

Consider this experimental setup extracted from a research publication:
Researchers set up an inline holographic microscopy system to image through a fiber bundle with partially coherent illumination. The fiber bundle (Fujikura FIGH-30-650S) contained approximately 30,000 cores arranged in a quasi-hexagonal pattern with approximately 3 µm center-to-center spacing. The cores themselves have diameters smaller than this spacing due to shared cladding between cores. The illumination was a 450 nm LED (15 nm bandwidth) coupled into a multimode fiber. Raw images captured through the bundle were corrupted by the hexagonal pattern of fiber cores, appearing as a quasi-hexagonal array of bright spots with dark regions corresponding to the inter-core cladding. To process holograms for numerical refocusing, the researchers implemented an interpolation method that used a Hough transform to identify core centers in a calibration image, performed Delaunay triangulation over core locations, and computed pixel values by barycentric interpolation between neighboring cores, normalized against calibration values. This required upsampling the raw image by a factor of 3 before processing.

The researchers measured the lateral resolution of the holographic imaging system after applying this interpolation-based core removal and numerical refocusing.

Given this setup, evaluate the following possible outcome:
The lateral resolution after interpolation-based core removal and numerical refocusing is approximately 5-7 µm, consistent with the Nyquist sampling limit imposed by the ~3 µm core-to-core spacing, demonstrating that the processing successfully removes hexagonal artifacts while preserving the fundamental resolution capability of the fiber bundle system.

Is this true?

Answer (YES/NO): YES